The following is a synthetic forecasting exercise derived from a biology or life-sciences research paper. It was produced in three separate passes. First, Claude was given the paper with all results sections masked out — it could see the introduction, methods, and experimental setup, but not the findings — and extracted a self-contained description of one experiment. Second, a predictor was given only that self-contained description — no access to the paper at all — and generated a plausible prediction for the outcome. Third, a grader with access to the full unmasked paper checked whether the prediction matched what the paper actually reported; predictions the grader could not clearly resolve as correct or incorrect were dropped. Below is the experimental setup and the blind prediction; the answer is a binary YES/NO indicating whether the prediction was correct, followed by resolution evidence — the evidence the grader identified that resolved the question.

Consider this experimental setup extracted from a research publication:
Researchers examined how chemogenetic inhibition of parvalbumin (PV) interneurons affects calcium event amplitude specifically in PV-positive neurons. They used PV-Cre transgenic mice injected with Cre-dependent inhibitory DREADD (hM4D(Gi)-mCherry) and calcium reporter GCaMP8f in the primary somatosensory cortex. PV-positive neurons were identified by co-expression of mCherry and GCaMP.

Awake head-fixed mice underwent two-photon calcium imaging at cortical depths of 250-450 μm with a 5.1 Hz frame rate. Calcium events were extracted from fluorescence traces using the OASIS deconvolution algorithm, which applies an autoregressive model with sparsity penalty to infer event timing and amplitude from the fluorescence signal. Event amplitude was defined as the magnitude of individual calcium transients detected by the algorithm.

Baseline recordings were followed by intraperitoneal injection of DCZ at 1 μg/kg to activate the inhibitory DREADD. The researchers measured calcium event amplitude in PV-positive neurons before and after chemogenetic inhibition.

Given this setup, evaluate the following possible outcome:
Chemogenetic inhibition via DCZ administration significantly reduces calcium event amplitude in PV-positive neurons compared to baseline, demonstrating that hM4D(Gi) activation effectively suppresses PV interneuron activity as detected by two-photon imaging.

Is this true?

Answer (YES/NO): NO